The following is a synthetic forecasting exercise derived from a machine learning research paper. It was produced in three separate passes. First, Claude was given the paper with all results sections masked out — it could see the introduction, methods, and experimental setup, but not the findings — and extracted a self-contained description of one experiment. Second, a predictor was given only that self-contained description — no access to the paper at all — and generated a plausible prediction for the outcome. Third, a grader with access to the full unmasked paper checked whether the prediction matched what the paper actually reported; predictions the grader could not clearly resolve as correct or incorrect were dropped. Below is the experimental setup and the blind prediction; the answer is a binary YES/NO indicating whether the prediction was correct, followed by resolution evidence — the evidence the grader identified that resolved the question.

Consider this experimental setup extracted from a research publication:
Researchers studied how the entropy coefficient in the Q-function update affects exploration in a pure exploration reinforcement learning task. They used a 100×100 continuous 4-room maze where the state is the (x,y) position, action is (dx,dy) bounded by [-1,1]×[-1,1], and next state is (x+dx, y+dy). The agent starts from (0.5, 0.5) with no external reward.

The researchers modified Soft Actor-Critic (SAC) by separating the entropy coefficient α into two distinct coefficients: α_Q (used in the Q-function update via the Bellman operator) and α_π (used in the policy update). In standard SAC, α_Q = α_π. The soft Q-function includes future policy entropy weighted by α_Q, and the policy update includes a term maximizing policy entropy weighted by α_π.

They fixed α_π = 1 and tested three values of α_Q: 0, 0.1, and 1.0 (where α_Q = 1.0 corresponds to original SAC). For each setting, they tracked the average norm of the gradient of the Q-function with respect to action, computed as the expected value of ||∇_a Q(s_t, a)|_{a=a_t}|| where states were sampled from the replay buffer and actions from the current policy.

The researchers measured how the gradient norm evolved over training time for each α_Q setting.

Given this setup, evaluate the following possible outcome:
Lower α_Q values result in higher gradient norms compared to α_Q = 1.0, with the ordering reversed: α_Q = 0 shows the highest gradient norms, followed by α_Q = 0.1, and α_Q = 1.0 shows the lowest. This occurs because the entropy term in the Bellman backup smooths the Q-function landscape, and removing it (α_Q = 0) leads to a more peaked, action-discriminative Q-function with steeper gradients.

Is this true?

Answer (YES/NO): NO